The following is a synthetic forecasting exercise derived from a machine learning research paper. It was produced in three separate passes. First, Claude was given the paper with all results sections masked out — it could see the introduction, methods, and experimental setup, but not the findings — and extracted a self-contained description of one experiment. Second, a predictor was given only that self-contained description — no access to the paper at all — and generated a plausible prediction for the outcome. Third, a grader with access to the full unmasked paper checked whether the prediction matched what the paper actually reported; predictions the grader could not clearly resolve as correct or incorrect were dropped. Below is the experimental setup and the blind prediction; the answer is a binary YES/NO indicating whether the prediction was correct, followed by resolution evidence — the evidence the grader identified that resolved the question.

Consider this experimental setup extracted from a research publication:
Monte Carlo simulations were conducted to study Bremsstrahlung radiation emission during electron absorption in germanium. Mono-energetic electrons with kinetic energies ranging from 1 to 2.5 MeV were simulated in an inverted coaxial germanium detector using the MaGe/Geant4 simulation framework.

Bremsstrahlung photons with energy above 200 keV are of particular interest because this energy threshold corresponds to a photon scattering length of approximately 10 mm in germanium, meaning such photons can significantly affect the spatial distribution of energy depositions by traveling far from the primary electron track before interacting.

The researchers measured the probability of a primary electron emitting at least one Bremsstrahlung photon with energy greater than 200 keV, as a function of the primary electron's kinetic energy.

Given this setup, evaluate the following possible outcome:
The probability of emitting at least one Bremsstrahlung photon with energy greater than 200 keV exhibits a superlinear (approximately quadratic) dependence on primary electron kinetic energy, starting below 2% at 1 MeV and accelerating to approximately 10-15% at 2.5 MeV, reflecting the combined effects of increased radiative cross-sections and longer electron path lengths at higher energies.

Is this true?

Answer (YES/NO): NO